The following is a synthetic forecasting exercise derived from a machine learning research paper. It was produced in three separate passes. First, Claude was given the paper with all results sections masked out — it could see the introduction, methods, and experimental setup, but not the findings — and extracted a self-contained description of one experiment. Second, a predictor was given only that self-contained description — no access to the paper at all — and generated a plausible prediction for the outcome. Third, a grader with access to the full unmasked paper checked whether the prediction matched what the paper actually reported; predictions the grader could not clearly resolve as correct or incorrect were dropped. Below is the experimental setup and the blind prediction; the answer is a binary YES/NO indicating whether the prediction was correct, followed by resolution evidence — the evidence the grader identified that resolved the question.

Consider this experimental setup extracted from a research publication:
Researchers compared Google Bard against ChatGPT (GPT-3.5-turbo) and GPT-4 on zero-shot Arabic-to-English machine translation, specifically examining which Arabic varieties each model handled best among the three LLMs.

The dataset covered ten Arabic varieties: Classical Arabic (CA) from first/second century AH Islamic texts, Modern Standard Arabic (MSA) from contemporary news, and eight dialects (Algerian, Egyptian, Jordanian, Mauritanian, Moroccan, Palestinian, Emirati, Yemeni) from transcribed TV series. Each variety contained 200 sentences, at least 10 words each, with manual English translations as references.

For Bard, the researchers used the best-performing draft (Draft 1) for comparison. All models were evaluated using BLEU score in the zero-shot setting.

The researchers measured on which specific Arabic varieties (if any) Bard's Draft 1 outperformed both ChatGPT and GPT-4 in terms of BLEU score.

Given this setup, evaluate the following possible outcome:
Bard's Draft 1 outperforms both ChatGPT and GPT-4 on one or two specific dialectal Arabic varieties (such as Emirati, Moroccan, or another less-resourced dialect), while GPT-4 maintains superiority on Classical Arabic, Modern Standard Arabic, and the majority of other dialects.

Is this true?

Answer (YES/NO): NO